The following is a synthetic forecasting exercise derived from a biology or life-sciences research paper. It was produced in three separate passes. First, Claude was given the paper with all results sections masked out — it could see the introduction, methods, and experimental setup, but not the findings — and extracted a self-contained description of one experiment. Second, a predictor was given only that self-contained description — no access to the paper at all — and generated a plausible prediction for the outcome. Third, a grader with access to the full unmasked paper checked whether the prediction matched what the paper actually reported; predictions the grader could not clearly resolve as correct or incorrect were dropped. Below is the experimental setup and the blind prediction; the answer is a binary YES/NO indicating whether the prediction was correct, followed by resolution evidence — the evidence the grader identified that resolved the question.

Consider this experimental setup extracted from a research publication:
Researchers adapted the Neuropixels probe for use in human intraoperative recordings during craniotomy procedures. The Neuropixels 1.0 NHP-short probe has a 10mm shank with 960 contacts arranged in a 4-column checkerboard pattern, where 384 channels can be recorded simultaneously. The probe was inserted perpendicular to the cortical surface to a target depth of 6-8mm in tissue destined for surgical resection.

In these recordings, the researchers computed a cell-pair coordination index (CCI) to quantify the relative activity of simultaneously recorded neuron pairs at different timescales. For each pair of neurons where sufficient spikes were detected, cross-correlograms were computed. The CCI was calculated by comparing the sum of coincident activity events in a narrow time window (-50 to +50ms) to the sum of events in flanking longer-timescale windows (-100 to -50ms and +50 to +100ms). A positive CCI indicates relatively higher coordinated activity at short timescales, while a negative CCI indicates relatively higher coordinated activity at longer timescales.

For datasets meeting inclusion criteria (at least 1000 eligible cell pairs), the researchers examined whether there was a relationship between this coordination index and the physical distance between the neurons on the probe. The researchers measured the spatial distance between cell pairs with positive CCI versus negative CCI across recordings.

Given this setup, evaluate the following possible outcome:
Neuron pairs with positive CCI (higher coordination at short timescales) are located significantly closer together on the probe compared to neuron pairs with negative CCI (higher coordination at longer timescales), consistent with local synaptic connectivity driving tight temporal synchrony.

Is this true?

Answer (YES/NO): YES